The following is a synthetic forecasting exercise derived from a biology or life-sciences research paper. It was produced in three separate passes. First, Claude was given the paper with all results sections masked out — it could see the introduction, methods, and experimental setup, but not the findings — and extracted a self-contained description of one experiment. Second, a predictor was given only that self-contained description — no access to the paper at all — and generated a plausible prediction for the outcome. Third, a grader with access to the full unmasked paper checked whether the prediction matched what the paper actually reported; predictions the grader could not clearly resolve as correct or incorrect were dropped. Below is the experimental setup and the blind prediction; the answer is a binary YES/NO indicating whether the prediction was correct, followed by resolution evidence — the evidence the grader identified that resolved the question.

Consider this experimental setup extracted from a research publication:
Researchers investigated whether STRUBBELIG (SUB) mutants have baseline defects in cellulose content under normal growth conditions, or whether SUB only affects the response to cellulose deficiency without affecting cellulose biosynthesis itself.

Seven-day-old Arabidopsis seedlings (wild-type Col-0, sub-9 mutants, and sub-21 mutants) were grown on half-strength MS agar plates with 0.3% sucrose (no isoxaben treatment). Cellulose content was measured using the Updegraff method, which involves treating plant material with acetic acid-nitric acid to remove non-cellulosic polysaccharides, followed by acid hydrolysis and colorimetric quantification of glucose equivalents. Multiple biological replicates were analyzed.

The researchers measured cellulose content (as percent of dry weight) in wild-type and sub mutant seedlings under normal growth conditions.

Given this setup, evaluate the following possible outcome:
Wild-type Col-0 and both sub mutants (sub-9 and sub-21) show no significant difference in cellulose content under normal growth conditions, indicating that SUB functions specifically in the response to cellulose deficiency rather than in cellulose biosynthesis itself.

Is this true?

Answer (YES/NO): YES